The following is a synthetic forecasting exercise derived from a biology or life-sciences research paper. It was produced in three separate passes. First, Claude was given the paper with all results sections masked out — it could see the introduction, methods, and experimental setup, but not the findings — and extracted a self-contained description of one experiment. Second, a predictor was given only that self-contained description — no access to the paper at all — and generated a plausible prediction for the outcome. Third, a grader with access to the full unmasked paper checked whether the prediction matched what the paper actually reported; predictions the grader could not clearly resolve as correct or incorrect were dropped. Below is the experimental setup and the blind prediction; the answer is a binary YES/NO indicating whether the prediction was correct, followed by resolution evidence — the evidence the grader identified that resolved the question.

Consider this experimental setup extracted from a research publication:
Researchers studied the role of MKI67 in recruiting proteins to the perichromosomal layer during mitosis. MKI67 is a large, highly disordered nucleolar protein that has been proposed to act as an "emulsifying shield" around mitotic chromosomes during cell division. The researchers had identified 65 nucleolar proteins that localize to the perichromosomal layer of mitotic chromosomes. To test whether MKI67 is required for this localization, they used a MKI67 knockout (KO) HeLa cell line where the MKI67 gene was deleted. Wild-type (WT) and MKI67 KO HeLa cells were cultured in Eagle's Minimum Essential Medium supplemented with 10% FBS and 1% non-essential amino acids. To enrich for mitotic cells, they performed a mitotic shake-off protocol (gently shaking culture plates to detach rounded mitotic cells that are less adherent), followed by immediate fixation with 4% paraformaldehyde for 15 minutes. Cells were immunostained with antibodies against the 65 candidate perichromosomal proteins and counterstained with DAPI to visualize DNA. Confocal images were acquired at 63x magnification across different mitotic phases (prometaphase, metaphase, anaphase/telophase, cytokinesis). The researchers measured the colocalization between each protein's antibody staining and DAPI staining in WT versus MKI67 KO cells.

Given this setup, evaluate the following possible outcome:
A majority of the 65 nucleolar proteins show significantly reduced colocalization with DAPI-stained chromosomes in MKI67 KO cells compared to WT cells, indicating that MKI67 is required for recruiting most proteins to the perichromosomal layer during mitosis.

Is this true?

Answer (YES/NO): YES